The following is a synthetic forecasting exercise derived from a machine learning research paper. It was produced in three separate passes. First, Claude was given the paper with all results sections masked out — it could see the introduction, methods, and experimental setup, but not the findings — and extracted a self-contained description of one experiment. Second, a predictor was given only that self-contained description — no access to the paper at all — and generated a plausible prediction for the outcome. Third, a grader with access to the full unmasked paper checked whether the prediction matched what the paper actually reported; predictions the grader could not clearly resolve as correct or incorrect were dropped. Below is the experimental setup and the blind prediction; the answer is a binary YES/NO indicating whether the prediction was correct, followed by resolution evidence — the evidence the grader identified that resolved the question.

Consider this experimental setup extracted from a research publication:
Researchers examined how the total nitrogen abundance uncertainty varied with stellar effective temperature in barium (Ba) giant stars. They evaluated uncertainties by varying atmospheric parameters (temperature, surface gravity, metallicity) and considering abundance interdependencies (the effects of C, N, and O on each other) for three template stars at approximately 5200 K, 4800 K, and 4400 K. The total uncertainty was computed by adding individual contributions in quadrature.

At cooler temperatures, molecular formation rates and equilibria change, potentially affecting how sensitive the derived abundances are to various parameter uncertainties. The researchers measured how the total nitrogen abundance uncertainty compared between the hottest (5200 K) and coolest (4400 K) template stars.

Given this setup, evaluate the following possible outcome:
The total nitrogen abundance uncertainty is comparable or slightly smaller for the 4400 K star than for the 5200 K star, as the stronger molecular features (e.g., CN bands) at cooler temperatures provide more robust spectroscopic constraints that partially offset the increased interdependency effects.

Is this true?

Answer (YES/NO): NO